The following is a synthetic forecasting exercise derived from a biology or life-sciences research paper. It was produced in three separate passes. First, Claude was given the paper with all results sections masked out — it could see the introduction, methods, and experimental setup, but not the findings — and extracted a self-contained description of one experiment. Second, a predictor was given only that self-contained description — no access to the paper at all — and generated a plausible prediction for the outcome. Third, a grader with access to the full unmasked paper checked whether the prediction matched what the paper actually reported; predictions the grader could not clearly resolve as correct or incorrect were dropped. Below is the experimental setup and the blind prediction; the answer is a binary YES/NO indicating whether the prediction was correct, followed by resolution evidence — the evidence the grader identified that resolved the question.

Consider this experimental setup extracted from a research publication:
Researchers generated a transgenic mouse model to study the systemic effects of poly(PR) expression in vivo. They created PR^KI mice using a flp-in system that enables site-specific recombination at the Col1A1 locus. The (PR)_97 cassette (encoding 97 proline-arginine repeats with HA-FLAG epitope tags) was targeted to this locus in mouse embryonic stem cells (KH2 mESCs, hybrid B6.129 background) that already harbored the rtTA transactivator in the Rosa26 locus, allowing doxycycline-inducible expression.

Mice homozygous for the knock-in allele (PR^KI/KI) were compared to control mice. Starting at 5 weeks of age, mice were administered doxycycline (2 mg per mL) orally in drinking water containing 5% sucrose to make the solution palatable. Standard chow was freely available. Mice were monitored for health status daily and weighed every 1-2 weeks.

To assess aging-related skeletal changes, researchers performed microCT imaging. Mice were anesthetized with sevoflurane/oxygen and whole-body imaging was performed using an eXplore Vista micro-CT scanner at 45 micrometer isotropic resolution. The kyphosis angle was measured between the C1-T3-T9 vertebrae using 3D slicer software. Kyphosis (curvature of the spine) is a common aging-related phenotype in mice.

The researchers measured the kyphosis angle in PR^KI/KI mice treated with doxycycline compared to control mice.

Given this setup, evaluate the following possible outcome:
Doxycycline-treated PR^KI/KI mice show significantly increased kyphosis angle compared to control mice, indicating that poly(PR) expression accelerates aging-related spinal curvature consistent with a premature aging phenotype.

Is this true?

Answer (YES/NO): YES